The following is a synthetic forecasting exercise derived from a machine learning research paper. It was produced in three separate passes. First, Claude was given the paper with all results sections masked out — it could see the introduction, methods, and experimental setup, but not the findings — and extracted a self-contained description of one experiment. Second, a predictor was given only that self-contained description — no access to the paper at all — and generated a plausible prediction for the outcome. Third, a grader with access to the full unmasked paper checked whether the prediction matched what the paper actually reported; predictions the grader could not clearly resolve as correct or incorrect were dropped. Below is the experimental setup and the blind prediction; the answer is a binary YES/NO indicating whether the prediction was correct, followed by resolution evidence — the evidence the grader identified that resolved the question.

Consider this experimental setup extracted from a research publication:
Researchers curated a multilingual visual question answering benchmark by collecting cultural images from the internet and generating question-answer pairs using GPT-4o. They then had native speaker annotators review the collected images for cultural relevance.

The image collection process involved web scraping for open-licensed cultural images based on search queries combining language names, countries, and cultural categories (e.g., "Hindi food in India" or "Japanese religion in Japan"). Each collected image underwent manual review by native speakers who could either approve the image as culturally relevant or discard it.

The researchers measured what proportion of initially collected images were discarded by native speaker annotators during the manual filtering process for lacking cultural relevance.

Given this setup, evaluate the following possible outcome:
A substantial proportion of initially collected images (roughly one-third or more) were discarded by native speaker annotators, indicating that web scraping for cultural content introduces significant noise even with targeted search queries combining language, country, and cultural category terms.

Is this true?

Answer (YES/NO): NO